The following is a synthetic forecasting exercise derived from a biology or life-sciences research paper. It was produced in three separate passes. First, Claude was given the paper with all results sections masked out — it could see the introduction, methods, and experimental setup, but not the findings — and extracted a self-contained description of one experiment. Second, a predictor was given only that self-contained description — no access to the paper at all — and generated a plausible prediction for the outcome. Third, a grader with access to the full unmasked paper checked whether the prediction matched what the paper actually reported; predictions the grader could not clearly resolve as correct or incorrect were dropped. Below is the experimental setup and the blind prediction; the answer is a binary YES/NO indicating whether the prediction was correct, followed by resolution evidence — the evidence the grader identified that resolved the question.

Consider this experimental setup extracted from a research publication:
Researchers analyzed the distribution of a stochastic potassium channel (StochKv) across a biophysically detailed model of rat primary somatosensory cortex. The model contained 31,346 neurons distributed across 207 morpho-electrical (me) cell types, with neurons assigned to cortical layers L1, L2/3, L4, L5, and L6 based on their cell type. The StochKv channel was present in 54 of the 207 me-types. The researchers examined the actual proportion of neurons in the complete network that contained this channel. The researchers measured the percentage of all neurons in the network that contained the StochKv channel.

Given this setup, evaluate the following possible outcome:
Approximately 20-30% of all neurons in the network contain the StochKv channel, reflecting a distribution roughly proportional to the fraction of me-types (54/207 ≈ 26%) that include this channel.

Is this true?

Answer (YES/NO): NO